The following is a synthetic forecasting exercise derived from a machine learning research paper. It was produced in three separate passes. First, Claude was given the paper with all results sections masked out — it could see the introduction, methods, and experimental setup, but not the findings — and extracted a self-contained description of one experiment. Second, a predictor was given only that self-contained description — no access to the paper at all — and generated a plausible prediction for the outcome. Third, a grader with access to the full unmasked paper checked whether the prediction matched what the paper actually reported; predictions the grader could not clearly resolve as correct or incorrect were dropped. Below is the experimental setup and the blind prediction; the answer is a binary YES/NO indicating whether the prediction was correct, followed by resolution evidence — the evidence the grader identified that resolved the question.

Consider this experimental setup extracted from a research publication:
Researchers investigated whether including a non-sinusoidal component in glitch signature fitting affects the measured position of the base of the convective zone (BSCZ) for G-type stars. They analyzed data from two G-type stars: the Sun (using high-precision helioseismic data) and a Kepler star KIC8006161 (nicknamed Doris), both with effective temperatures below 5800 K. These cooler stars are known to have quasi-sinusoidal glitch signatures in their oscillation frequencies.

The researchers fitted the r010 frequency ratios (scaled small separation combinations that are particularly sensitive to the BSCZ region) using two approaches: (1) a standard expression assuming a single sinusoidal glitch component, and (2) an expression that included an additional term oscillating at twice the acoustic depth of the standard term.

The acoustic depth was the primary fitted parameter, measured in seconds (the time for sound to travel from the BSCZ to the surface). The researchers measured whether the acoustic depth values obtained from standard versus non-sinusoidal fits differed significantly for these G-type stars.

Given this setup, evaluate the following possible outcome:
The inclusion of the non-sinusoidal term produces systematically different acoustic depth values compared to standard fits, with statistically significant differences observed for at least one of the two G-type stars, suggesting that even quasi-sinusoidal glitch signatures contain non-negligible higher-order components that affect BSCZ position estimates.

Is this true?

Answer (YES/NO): NO